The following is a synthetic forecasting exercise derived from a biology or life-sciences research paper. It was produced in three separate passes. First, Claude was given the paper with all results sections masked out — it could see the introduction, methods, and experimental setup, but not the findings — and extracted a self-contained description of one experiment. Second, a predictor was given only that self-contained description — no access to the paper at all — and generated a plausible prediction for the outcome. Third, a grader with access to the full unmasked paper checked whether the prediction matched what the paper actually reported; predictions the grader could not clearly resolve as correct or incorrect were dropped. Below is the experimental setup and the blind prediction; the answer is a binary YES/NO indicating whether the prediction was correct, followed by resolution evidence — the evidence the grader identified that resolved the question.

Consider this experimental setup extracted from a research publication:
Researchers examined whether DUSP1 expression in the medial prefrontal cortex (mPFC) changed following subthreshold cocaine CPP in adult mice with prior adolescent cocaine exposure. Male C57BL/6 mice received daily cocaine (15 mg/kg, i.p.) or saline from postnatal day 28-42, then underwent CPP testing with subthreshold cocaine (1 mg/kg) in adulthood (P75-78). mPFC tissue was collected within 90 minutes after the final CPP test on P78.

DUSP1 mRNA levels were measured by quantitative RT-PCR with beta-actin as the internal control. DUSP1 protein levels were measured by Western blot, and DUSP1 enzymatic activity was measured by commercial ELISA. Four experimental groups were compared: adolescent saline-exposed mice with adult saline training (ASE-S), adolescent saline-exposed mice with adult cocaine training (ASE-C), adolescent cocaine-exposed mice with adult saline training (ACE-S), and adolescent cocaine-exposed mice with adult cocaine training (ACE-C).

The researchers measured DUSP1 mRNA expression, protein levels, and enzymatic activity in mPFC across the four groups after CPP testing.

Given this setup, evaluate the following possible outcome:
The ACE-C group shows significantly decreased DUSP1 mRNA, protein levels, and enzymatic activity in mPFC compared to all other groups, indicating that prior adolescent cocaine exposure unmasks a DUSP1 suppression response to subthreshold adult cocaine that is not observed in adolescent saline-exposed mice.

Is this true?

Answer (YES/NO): NO